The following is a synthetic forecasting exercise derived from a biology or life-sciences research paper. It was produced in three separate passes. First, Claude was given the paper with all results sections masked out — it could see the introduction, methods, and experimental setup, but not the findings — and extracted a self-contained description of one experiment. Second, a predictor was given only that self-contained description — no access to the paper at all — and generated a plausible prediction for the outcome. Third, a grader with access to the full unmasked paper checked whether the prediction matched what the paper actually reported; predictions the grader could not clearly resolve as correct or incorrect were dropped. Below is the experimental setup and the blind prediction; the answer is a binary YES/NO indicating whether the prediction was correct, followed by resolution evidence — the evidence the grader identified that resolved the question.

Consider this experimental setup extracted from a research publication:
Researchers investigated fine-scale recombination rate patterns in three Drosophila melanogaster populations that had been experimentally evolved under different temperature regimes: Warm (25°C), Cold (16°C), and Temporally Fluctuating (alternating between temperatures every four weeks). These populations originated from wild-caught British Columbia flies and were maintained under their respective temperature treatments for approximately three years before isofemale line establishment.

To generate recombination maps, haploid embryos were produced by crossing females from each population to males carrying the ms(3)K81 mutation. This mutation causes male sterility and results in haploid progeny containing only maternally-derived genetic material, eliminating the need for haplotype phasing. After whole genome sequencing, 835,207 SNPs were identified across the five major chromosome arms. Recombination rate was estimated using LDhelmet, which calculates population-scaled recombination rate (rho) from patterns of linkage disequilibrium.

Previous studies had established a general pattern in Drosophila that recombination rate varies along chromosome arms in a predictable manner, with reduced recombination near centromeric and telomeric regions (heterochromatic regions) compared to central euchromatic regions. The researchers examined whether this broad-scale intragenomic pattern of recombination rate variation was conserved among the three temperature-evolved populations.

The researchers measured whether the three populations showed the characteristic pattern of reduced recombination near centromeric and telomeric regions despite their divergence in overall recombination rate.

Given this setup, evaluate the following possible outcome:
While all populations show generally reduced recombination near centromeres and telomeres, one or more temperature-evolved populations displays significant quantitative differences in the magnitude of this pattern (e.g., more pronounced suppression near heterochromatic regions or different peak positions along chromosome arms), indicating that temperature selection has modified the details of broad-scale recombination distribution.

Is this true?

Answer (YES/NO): NO